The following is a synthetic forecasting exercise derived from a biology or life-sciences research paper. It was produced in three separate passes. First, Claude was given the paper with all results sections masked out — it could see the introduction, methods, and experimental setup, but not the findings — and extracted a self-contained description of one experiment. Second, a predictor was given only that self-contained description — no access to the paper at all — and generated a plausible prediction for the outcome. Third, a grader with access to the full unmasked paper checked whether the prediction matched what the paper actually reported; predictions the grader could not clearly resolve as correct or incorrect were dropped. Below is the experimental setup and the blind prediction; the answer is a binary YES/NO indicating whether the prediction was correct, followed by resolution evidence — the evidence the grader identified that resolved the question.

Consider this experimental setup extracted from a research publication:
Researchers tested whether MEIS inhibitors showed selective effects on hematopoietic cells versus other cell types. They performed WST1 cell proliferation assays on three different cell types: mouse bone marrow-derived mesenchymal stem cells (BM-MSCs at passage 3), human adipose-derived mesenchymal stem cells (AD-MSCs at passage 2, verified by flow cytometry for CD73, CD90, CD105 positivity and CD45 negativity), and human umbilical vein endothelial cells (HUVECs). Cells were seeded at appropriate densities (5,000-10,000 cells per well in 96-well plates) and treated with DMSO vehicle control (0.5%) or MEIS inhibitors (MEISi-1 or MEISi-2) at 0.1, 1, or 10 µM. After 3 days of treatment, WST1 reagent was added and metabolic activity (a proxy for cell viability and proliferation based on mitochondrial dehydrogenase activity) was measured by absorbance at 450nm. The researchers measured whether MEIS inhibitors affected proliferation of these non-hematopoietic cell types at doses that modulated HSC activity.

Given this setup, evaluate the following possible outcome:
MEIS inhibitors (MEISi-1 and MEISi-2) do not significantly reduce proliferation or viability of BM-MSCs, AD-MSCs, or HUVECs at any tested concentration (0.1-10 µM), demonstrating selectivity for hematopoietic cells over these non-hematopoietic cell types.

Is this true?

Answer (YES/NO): YES